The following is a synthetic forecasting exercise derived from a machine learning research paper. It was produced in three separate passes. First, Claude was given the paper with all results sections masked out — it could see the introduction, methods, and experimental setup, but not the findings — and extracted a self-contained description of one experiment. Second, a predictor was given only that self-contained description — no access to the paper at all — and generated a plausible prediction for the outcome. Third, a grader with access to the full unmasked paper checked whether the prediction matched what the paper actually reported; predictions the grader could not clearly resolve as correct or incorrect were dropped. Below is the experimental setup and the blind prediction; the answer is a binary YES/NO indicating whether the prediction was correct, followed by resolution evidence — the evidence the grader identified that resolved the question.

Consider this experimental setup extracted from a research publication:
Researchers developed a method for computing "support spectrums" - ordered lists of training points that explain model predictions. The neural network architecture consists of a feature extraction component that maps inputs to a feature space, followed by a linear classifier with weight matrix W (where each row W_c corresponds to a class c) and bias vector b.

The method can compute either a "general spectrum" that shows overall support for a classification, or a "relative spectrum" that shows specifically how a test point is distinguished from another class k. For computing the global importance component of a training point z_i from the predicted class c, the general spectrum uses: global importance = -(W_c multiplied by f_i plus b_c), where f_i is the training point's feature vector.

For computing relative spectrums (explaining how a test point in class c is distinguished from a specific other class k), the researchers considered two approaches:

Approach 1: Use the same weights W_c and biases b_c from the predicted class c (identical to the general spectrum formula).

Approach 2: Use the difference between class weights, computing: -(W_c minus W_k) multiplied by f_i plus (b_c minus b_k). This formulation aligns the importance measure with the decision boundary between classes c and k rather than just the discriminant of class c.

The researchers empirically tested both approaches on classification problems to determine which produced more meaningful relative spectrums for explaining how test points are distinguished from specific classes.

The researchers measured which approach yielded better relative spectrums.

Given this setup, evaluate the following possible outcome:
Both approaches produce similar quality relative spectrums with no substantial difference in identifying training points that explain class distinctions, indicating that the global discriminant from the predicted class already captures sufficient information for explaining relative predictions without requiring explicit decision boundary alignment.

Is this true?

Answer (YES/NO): NO